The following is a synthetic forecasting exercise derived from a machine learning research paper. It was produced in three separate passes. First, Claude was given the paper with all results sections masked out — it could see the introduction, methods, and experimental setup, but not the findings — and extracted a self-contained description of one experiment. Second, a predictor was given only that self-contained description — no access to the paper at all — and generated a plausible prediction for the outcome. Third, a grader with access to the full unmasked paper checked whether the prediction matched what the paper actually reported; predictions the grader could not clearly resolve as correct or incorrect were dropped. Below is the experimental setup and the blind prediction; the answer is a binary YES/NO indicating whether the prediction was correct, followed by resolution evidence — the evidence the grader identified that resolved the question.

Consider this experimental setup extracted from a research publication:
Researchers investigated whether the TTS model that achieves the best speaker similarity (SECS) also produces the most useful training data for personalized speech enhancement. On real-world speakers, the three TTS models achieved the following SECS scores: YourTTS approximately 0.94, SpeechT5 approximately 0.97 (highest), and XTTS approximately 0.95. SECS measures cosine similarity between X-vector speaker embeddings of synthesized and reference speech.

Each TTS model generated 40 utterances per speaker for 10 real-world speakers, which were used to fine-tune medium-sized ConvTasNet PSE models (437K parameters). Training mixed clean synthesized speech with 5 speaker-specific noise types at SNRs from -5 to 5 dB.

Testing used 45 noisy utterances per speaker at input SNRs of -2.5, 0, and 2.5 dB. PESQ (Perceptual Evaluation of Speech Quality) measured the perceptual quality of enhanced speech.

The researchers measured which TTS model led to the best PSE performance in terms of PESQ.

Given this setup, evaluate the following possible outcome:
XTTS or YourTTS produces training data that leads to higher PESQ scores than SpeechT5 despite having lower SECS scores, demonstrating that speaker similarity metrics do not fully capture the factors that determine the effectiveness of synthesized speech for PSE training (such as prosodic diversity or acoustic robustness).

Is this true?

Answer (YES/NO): YES